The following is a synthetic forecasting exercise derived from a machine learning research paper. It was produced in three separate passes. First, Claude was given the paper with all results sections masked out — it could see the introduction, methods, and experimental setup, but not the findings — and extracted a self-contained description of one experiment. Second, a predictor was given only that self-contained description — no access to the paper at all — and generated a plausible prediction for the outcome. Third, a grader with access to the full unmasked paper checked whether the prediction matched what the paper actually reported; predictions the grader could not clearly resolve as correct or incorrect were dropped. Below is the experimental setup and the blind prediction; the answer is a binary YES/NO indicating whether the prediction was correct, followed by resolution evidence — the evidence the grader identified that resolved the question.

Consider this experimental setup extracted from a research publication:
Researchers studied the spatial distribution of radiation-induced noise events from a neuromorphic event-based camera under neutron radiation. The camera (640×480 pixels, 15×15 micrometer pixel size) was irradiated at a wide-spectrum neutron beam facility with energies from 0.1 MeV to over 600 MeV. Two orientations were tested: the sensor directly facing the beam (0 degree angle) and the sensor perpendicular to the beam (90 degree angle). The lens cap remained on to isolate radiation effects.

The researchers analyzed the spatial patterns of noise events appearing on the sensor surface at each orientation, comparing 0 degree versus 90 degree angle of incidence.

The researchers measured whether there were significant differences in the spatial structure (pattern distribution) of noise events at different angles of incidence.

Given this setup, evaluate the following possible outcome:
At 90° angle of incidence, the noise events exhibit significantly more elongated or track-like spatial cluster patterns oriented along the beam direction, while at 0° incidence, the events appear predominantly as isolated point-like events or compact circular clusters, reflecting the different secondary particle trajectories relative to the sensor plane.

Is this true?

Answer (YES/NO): YES